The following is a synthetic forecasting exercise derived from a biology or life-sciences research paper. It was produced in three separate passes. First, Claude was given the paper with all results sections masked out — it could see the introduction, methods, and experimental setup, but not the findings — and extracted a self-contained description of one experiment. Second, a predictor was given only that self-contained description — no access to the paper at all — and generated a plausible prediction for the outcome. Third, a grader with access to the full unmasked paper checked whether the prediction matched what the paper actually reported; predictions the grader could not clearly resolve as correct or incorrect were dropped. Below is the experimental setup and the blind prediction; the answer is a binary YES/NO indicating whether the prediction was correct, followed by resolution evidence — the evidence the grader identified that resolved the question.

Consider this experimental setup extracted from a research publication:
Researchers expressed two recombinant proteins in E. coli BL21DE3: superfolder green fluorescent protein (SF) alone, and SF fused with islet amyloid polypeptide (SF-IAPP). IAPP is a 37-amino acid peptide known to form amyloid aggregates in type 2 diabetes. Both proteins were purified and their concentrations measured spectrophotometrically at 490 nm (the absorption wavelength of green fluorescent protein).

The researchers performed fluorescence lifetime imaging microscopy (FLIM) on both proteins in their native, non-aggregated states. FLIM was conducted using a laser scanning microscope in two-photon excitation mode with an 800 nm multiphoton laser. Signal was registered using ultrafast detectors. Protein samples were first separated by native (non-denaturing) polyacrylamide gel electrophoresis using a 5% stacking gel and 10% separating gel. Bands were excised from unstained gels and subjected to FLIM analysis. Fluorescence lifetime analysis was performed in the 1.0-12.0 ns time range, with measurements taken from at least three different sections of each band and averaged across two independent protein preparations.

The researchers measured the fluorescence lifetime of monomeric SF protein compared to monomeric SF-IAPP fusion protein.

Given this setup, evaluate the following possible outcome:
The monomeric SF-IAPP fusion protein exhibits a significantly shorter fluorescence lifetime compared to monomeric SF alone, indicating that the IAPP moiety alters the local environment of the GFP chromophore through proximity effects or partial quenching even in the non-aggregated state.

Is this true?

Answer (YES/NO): NO